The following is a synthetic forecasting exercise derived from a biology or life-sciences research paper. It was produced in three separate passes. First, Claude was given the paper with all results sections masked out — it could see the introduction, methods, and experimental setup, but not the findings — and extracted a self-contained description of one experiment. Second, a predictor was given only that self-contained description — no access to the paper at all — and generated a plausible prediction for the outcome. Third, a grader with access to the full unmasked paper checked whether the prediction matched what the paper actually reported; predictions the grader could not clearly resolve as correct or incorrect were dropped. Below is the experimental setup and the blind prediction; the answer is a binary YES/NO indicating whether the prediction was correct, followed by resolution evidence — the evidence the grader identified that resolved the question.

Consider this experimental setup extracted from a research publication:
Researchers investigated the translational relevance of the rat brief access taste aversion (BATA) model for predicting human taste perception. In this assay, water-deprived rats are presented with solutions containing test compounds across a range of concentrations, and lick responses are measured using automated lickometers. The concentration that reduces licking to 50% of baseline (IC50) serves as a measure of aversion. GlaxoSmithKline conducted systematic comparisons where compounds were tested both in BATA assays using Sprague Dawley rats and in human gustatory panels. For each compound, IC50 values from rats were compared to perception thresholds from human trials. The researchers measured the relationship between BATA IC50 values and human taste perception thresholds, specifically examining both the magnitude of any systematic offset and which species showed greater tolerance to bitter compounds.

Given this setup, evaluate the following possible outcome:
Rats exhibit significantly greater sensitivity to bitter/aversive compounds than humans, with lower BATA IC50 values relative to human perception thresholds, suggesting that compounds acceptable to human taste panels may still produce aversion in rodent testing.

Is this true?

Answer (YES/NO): NO